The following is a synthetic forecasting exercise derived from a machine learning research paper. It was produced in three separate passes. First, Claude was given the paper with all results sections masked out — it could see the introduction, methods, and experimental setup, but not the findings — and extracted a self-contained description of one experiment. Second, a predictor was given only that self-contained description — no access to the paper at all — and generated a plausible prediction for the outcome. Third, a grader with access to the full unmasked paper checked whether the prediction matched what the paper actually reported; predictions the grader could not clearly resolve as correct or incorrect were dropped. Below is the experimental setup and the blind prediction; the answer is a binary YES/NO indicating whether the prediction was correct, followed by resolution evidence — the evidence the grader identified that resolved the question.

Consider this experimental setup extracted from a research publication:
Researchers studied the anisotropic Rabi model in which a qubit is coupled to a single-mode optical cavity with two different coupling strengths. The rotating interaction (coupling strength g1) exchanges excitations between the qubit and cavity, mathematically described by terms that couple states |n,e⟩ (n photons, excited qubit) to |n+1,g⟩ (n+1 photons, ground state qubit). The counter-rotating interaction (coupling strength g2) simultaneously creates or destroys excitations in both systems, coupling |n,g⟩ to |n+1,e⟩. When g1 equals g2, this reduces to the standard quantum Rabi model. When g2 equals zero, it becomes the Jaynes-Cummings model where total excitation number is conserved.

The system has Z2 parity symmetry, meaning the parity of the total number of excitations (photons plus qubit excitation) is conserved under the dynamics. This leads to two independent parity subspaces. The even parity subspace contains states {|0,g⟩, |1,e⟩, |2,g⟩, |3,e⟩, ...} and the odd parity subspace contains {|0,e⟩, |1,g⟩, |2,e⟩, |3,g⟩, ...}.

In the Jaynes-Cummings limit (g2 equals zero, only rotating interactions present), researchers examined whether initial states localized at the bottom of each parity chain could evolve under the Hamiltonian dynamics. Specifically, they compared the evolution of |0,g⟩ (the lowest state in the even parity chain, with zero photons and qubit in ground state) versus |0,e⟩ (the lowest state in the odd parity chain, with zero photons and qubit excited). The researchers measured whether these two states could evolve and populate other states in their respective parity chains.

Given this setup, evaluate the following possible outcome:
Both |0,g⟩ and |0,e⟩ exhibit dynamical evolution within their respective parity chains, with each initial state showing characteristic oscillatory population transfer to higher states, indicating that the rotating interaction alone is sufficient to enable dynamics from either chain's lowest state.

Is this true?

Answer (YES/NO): NO